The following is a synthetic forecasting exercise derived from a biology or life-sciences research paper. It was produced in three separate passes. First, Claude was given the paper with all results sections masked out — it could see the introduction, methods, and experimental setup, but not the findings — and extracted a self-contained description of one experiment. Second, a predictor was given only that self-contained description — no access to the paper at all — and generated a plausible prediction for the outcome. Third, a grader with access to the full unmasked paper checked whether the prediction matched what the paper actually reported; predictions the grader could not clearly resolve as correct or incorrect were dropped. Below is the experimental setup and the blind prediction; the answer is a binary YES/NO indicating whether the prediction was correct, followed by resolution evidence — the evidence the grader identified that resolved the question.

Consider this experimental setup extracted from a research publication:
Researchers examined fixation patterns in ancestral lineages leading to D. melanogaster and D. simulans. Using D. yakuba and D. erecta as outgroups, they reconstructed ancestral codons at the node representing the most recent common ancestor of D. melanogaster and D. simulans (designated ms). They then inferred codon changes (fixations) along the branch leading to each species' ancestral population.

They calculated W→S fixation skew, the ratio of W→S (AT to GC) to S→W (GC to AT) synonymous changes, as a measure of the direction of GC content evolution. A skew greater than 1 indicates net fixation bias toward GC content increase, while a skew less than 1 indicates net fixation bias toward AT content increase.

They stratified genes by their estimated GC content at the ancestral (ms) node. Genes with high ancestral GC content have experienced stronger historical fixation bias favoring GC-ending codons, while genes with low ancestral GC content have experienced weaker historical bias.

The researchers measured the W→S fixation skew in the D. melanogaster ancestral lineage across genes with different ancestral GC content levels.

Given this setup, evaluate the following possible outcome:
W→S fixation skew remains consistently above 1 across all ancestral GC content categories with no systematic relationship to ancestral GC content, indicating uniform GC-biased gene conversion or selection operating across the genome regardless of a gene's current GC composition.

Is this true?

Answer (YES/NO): NO